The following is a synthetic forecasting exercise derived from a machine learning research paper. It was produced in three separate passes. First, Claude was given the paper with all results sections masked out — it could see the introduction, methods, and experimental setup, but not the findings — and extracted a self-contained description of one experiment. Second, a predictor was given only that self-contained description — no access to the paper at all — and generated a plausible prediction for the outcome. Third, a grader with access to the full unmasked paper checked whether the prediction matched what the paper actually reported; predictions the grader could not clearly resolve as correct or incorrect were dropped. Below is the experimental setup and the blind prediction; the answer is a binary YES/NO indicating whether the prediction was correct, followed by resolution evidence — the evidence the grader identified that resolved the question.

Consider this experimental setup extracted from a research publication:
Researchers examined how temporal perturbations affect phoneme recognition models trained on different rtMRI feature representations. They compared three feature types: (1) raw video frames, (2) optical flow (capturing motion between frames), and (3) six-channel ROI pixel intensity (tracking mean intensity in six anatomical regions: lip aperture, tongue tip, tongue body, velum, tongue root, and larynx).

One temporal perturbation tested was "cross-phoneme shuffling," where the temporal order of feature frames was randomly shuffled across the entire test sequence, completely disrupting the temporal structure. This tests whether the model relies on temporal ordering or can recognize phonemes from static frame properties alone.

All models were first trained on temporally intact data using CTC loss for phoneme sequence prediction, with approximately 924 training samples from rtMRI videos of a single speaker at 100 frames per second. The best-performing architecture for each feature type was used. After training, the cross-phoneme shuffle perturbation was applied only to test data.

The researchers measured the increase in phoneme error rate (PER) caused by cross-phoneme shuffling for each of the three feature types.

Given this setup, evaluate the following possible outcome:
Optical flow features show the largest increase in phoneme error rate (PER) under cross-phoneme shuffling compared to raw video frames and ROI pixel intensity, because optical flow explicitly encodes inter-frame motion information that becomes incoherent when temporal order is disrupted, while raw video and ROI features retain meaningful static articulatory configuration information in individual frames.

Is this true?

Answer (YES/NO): YES